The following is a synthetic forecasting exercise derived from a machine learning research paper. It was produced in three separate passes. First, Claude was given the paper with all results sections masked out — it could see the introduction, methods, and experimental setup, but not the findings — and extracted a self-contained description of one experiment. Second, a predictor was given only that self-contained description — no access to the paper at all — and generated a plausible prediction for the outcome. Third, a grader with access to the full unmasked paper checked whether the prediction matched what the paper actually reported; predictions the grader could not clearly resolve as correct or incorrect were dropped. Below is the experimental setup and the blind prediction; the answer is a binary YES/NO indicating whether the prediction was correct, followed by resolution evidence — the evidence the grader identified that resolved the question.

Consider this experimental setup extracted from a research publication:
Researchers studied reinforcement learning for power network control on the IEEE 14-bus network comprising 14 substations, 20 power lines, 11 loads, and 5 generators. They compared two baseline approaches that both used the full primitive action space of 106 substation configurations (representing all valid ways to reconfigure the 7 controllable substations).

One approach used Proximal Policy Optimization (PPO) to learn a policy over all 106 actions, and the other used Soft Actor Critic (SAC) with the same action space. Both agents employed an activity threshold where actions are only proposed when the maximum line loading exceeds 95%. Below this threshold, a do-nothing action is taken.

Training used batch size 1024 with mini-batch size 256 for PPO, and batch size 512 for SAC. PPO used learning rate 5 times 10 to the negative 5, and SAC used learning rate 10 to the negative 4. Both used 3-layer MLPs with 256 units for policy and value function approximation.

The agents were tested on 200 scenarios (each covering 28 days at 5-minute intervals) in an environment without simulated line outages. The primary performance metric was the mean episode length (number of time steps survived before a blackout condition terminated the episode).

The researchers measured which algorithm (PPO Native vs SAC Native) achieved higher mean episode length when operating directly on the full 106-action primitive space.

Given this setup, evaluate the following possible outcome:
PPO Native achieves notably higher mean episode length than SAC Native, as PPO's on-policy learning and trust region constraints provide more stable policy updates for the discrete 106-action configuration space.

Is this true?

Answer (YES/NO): YES